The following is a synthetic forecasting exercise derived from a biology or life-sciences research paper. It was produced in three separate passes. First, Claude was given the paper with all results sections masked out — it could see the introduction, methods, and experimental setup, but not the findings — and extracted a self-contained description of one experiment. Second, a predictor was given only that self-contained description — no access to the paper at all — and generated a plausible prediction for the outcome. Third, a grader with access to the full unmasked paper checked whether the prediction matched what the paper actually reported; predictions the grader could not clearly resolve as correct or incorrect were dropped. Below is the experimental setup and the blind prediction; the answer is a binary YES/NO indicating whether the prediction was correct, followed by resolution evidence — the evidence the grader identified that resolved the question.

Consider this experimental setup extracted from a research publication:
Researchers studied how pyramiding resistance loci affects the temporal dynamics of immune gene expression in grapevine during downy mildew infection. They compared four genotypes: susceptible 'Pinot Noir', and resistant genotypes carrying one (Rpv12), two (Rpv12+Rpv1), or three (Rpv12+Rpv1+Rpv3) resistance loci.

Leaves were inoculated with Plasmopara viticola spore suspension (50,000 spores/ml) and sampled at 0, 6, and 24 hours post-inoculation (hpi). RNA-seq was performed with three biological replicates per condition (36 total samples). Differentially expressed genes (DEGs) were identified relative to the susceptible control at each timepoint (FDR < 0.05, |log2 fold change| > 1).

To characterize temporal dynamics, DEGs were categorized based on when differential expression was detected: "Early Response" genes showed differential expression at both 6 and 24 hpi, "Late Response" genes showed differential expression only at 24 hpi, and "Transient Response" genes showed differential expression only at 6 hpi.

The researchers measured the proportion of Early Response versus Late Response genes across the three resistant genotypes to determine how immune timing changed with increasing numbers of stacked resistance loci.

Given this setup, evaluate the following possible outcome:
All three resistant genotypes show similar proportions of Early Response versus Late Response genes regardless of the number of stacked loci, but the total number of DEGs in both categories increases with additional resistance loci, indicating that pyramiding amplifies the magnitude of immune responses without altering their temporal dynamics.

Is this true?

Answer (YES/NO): NO